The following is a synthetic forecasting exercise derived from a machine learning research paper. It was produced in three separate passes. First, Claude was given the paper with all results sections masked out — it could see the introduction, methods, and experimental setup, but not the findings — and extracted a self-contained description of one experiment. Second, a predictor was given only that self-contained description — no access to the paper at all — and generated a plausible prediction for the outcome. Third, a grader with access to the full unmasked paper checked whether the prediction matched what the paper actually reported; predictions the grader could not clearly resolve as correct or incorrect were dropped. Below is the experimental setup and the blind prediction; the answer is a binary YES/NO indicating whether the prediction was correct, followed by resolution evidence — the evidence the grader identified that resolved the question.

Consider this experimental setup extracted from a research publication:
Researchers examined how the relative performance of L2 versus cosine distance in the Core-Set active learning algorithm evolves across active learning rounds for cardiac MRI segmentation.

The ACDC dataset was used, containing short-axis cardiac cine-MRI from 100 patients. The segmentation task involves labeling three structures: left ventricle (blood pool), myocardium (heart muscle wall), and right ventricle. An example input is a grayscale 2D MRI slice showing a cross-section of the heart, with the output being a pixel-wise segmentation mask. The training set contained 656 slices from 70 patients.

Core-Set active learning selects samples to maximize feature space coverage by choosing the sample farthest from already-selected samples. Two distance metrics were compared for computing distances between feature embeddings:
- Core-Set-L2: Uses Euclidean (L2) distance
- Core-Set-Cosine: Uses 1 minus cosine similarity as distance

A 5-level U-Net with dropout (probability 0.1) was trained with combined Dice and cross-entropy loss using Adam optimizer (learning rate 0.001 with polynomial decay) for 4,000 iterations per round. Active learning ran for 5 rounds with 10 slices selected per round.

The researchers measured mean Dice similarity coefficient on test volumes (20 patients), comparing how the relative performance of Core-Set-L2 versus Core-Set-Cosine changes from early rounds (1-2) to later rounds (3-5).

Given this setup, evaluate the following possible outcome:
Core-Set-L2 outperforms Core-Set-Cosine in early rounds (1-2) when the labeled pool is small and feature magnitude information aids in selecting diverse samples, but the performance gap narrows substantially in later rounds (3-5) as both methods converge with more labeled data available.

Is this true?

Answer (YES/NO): YES